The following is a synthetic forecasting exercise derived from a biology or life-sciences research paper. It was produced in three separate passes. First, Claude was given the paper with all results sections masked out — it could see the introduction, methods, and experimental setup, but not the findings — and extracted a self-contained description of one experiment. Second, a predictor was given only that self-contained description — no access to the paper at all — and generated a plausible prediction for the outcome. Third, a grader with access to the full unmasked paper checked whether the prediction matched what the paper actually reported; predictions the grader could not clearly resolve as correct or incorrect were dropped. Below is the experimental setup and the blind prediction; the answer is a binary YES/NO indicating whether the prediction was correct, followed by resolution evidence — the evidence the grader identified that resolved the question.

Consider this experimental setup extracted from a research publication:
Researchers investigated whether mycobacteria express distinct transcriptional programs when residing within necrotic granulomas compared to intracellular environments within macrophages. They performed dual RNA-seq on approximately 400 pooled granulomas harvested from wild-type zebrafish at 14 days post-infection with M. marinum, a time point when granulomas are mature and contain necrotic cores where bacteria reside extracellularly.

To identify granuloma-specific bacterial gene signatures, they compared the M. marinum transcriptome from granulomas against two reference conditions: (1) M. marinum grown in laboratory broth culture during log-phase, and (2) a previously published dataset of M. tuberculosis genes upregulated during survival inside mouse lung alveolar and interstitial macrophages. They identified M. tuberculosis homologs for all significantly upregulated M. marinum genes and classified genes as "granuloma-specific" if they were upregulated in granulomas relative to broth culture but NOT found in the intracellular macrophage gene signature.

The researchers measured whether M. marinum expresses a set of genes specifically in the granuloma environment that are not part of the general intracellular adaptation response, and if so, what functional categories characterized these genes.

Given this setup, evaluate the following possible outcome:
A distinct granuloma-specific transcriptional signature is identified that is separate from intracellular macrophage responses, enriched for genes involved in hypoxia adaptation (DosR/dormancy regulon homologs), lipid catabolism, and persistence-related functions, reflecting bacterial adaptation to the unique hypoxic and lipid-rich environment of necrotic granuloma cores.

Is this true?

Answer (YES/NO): NO